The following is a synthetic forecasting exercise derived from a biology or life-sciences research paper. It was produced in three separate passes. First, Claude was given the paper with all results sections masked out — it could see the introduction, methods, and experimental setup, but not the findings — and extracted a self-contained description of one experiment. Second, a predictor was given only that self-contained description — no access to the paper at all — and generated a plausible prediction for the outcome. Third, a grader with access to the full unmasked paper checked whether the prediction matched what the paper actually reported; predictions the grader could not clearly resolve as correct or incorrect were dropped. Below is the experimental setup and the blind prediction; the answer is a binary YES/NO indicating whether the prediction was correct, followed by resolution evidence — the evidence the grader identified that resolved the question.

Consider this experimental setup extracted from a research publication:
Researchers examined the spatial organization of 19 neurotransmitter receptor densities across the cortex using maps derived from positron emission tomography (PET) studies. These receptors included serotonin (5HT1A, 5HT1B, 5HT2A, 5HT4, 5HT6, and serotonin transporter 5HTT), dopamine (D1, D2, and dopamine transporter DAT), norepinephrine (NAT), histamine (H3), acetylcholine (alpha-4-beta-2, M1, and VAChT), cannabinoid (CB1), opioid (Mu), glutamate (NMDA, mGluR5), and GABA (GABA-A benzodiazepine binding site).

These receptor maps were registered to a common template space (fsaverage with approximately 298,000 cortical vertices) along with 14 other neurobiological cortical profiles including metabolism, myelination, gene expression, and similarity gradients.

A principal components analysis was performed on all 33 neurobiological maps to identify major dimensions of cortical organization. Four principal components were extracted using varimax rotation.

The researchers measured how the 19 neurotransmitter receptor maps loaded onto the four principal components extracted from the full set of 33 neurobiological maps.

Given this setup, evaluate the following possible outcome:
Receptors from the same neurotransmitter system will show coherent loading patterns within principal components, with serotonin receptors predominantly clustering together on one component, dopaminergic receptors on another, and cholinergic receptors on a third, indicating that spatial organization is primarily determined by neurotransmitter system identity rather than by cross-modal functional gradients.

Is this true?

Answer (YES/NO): NO